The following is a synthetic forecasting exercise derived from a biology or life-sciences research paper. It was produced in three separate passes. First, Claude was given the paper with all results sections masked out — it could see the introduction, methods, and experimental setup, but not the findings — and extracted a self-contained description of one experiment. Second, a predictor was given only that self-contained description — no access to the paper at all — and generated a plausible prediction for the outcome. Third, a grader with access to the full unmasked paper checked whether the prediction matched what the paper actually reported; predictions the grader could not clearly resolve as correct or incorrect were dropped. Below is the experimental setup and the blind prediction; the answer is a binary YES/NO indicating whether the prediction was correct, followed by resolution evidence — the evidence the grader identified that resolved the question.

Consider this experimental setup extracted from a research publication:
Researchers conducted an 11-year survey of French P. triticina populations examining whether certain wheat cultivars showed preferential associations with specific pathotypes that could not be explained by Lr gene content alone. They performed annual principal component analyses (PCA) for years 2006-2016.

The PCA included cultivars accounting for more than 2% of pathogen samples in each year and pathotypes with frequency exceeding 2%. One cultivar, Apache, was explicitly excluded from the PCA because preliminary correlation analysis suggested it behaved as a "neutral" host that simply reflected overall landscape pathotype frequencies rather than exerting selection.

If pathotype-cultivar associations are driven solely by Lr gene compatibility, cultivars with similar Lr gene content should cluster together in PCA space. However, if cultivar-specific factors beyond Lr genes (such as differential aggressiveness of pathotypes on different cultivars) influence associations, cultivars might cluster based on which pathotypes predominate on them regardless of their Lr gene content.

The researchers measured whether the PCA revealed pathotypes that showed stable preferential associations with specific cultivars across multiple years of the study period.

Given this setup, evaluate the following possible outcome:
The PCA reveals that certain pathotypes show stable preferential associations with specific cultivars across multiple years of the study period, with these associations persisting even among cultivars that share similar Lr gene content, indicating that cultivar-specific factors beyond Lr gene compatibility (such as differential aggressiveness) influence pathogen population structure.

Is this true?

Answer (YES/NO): YES